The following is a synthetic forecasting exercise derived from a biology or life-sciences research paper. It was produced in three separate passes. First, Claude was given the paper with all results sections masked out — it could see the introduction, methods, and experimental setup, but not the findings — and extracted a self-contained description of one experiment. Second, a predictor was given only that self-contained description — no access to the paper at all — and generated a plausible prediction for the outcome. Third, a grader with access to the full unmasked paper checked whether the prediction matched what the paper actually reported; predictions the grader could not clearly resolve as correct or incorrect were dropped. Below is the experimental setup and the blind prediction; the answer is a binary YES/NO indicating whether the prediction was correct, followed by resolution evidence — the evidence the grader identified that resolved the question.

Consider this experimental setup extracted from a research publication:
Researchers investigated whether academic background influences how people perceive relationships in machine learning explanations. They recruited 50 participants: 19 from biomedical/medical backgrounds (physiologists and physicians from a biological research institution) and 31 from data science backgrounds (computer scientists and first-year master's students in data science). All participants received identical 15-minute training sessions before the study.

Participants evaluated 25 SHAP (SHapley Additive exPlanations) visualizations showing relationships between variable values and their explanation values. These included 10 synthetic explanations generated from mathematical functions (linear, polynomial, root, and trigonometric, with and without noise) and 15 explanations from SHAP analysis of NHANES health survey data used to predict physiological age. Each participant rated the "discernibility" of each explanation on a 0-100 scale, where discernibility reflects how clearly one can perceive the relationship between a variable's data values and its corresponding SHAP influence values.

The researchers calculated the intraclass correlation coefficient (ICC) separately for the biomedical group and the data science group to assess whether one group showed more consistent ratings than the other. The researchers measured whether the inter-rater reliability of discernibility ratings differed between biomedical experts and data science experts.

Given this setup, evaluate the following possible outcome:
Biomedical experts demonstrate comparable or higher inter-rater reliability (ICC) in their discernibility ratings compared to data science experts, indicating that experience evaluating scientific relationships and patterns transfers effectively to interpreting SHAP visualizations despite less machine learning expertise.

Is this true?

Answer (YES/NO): YES